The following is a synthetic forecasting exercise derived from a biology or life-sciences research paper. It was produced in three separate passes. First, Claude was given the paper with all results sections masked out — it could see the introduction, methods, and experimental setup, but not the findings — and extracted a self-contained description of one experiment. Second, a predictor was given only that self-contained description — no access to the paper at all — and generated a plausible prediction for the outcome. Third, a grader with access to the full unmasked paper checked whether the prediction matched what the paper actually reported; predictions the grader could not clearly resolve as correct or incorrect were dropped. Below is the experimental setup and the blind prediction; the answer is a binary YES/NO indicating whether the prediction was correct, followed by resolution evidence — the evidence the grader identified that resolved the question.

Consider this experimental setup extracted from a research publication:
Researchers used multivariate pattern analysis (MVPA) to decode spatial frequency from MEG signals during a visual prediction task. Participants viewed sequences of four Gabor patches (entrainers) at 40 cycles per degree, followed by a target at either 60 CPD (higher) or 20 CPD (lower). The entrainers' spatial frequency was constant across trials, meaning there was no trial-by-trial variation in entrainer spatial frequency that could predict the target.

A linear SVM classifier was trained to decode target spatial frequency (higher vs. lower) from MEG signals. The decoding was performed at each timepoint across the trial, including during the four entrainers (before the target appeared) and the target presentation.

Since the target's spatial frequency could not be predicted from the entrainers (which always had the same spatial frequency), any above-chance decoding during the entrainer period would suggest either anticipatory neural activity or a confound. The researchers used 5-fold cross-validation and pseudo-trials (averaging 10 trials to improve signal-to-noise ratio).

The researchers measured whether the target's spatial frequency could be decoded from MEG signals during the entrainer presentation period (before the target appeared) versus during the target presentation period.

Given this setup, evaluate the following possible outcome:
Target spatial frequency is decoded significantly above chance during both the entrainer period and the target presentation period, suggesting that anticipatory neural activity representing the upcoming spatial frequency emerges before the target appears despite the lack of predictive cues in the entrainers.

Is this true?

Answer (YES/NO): NO